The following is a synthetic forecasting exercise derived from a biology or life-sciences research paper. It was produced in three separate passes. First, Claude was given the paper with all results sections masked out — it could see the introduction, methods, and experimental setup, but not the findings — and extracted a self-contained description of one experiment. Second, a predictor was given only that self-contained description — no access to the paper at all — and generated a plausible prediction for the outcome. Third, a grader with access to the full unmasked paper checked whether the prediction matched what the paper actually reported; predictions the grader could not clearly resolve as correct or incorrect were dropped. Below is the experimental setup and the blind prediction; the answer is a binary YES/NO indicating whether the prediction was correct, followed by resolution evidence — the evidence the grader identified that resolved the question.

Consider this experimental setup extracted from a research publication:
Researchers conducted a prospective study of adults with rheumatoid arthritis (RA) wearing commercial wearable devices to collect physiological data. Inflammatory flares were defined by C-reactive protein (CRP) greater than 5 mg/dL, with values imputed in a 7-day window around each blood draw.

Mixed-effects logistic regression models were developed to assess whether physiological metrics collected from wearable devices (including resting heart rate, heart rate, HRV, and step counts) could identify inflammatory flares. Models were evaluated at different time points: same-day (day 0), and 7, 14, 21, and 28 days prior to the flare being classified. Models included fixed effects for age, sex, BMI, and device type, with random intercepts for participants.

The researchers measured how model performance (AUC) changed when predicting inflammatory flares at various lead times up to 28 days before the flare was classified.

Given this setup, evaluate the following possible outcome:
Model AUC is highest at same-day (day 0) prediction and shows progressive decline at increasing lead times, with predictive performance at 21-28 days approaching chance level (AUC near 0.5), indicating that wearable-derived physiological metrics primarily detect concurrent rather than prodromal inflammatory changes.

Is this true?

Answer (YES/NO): NO